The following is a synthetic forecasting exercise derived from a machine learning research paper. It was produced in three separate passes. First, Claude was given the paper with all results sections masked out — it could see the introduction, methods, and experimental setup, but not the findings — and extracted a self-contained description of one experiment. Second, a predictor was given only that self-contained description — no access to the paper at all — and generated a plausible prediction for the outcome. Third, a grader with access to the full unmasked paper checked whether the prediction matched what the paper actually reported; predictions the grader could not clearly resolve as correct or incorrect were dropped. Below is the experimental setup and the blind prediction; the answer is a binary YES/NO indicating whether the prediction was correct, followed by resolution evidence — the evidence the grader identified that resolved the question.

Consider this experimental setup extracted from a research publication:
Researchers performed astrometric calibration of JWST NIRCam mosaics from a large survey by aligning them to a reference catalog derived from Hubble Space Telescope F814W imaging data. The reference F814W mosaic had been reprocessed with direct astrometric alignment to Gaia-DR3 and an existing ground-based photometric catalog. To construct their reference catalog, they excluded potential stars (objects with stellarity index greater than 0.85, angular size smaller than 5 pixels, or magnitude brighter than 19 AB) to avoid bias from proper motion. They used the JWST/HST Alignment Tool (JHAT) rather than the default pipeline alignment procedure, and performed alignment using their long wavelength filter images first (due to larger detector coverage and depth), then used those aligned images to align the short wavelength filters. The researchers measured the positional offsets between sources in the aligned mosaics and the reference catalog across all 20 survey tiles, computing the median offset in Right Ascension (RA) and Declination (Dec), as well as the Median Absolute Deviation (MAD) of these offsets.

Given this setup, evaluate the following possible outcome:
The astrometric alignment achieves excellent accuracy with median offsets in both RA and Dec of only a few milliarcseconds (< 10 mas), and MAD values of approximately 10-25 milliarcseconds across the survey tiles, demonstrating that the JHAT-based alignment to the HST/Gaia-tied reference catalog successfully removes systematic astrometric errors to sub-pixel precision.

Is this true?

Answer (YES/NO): YES